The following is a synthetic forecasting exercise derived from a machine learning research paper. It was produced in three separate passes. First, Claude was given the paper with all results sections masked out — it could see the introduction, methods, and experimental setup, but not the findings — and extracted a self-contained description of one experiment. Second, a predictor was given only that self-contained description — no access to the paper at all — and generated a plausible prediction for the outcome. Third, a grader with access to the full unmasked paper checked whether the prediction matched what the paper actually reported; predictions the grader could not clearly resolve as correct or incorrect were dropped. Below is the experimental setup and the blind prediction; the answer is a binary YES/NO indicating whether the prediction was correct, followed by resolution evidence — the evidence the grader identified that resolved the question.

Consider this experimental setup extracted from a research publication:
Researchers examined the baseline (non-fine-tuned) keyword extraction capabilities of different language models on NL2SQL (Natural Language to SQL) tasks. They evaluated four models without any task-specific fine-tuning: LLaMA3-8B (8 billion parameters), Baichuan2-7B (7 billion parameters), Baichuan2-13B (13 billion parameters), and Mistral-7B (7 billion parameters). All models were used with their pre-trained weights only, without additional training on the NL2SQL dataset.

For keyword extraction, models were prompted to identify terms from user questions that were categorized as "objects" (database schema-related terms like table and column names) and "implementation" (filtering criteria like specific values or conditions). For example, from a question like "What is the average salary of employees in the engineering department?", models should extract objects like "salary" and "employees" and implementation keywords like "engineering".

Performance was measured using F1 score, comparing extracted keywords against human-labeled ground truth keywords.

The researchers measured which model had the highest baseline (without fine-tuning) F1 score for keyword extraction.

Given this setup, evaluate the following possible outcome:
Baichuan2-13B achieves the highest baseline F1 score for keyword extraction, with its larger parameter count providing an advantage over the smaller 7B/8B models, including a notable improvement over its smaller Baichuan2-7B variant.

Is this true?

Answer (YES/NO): NO